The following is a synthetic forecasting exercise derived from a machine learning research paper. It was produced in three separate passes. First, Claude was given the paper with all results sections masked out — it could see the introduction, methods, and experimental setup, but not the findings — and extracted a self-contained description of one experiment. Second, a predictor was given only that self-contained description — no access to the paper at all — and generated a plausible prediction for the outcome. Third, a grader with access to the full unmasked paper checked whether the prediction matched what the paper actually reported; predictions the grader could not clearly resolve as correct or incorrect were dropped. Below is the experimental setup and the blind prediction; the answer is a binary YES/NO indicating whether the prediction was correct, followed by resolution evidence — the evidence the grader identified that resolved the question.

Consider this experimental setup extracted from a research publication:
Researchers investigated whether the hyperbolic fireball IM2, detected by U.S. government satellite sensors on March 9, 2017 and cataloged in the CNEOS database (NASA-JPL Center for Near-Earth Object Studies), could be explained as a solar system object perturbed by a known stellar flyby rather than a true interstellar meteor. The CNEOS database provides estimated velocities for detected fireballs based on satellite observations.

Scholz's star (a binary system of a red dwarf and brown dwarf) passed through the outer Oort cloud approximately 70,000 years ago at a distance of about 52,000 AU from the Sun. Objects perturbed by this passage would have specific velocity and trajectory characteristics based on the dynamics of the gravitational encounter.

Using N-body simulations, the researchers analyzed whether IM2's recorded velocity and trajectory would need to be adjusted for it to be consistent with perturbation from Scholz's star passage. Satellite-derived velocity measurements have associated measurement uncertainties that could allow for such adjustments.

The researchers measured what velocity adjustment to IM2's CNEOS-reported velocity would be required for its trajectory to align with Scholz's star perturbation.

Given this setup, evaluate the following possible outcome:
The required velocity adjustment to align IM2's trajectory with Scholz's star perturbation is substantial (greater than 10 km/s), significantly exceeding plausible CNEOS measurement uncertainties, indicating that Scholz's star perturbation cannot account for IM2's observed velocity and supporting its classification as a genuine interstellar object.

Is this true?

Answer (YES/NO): NO